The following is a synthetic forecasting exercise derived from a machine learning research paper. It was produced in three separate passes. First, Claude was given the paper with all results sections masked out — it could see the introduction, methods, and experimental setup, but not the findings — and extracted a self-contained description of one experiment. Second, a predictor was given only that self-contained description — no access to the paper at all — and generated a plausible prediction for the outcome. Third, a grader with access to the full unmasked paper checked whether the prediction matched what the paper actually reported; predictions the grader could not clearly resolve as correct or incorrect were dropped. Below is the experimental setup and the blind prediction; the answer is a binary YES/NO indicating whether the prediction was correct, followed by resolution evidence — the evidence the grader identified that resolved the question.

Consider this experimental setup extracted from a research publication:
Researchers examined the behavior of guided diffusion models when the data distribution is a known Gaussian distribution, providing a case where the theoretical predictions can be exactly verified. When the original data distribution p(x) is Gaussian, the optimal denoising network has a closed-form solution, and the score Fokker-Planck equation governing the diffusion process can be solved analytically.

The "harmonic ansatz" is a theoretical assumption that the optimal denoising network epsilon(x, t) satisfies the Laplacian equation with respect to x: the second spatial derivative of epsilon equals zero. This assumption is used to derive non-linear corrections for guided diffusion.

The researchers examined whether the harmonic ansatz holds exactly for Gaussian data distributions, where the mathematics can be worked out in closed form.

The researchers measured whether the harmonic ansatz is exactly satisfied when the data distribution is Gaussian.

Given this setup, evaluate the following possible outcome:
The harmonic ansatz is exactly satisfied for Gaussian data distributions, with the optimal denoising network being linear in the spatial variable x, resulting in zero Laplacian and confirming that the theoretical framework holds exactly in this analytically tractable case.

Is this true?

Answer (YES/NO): YES